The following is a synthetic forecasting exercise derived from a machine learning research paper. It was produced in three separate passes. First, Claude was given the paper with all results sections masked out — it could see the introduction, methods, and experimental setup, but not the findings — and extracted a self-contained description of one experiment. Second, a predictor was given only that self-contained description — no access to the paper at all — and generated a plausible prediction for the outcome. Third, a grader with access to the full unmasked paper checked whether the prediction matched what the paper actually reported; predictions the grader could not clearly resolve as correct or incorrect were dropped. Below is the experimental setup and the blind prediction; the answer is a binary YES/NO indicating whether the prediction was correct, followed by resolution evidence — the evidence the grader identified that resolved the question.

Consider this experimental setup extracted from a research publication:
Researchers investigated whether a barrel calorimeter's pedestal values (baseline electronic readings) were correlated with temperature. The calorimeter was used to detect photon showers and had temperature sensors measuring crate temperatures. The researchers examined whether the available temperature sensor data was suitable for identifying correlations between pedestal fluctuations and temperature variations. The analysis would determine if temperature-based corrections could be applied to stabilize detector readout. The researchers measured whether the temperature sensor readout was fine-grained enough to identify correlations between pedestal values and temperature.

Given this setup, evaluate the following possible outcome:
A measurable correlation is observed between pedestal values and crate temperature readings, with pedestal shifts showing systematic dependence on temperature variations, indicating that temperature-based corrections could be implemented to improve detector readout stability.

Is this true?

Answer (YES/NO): NO